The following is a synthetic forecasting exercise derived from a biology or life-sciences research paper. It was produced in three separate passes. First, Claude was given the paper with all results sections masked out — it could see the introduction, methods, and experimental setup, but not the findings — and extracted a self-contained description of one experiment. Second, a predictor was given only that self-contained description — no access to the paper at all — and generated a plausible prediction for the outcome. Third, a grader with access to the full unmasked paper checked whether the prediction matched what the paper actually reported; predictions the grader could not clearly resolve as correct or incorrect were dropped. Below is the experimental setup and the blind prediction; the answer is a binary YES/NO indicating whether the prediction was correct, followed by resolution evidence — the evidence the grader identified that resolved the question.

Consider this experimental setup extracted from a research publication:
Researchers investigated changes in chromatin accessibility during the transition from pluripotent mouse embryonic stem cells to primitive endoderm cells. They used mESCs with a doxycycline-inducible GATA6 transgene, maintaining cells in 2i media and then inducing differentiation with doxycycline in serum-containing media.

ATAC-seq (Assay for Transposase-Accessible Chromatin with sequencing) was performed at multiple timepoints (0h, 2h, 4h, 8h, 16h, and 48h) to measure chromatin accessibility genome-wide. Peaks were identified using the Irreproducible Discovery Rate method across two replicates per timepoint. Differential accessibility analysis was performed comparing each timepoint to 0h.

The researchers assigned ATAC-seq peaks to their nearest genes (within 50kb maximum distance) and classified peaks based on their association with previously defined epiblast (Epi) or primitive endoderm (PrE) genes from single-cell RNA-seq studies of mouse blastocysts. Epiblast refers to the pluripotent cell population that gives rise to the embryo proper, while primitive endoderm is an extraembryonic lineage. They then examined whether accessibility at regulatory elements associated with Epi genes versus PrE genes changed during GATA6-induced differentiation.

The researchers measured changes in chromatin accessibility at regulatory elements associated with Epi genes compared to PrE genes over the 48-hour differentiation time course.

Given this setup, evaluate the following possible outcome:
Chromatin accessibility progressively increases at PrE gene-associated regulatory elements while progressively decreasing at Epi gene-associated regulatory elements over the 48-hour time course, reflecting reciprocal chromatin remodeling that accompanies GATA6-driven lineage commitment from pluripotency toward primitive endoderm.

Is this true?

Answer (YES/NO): YES